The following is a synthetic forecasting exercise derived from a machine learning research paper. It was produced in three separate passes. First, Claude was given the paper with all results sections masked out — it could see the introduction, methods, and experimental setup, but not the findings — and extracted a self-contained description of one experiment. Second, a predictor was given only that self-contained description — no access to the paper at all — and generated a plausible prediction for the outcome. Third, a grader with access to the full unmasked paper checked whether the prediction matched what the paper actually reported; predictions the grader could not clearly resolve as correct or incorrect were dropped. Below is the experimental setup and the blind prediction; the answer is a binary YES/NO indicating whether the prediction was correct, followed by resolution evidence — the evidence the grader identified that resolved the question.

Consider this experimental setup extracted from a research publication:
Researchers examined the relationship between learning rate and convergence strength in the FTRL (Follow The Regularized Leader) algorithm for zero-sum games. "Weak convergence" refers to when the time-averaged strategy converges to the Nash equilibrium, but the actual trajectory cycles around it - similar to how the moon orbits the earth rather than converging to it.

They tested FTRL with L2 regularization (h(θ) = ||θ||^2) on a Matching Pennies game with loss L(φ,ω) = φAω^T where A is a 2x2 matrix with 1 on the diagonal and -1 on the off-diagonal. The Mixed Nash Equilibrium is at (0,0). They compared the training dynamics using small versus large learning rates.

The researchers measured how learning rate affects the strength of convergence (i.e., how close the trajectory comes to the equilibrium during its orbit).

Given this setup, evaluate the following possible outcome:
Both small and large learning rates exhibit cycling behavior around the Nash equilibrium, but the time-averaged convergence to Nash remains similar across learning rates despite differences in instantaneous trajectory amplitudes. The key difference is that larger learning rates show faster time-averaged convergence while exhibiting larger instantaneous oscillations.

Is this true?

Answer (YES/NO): NO